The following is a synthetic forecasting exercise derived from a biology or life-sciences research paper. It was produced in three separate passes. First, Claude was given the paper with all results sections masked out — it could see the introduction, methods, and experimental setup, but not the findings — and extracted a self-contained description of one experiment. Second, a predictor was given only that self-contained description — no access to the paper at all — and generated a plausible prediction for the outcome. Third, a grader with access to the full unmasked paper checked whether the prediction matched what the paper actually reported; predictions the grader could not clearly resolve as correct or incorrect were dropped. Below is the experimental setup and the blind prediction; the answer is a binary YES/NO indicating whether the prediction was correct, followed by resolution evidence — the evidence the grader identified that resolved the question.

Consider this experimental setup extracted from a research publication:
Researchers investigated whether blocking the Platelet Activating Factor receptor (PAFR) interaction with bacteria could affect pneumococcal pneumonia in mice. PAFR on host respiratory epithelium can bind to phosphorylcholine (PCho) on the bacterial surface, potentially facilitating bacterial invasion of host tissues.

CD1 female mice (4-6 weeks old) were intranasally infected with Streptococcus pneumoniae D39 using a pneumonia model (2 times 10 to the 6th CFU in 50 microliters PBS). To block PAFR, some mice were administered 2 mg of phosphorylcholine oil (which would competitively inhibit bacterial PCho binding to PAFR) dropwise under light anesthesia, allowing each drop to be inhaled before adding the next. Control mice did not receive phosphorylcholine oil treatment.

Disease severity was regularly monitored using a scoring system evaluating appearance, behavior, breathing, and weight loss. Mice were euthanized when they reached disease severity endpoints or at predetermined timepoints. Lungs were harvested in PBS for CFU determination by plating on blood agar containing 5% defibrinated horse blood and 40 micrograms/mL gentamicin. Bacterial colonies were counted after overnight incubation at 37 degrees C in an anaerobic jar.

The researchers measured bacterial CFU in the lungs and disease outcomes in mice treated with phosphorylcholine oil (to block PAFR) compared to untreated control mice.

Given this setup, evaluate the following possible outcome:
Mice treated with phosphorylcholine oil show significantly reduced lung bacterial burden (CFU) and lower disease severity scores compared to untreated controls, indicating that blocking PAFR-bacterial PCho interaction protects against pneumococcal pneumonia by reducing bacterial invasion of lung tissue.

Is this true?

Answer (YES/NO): NO